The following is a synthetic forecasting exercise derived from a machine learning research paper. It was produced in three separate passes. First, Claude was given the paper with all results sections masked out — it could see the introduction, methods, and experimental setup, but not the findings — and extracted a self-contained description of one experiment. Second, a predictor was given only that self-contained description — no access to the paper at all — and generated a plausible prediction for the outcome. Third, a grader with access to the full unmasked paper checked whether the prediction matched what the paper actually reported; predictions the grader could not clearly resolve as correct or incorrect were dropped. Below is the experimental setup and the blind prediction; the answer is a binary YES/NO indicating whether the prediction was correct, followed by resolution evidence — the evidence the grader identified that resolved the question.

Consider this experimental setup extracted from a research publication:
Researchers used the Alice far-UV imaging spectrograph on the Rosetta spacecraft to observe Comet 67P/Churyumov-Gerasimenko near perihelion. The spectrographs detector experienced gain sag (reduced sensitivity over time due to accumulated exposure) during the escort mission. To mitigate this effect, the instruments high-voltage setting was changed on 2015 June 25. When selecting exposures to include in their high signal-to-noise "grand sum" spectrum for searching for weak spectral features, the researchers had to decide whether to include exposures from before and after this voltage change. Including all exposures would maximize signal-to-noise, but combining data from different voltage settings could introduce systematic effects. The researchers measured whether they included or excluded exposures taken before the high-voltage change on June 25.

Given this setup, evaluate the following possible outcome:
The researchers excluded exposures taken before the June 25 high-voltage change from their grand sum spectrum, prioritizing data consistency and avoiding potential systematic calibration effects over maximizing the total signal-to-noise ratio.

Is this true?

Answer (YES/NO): YES